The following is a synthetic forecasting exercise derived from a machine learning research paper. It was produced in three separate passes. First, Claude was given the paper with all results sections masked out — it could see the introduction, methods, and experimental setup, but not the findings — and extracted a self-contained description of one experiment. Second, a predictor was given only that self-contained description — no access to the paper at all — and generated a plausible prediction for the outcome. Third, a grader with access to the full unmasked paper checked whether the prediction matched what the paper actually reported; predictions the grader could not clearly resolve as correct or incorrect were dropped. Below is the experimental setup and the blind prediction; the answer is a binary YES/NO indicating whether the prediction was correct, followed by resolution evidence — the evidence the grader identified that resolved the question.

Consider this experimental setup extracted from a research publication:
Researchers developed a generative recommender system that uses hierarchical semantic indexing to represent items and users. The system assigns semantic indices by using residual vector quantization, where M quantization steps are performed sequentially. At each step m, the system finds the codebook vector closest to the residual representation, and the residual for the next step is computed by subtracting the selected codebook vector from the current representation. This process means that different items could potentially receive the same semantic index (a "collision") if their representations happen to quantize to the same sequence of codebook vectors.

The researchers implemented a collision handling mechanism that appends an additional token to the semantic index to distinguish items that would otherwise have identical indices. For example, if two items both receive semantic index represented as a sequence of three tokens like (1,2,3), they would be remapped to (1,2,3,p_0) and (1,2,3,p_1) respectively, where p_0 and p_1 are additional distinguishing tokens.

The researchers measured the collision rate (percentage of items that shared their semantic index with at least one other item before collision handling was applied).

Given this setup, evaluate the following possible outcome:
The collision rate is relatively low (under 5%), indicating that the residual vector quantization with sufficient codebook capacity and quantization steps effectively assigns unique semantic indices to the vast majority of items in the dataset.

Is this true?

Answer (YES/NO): YES